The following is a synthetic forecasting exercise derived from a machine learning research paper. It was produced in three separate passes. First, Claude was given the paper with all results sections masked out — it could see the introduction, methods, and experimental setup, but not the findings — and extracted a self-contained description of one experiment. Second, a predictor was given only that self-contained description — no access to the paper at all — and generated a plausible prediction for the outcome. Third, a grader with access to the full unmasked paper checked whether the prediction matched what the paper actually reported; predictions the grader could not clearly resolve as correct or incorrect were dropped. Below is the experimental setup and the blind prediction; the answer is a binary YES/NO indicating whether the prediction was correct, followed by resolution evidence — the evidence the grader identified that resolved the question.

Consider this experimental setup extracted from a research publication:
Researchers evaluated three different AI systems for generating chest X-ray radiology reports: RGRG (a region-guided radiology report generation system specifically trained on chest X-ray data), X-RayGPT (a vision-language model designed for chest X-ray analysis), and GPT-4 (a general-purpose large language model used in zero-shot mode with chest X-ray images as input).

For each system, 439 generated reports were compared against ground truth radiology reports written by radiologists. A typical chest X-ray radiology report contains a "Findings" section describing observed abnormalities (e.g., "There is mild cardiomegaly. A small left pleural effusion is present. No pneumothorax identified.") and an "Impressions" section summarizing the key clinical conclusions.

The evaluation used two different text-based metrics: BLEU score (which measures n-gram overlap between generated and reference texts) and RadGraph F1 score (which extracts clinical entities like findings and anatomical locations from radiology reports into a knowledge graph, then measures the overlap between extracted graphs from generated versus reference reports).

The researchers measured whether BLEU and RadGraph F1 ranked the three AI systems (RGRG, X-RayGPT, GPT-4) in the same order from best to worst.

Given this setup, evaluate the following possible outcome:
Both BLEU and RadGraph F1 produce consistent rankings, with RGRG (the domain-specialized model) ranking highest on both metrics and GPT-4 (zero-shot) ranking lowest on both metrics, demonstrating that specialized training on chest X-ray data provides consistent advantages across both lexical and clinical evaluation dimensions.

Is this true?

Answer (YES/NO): NO